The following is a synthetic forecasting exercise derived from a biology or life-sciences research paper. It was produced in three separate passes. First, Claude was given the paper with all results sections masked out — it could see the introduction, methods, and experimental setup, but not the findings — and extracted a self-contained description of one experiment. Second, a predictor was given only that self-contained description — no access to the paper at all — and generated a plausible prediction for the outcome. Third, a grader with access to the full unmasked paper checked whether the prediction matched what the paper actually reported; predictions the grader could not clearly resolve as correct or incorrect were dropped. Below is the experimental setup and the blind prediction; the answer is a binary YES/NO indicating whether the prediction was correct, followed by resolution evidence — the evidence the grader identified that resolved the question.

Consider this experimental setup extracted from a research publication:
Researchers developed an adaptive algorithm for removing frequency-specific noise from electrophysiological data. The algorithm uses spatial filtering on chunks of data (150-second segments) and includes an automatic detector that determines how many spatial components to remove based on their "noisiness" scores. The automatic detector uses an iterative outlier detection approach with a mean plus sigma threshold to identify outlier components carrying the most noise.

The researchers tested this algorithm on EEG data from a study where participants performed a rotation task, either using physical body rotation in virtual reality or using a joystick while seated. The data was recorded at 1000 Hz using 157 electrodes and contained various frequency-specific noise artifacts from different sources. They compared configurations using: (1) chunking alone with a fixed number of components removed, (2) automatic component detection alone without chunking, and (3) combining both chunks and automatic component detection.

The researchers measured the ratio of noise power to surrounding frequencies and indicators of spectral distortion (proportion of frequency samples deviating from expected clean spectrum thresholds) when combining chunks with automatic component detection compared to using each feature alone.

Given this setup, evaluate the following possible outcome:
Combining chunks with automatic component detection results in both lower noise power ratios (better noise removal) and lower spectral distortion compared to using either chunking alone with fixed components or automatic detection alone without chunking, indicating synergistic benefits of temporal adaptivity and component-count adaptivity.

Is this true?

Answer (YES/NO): NO